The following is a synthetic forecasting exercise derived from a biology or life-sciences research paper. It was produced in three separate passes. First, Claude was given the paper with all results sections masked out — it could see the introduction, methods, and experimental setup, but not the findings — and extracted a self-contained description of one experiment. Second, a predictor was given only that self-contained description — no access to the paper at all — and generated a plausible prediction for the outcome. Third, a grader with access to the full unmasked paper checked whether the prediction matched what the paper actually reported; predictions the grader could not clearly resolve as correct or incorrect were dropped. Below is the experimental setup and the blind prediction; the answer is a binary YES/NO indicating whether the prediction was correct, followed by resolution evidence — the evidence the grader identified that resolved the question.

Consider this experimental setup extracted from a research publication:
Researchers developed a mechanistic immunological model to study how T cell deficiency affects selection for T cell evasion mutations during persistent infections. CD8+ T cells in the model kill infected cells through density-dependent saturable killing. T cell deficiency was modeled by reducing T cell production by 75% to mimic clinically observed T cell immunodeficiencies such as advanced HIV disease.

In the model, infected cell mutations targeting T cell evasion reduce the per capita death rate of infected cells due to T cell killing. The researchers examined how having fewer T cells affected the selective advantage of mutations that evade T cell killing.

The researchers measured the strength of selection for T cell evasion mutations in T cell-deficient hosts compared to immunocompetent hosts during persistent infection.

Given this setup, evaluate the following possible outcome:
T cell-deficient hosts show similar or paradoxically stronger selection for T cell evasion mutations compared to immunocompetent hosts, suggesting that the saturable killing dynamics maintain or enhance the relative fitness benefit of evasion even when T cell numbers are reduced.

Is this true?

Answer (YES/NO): NO